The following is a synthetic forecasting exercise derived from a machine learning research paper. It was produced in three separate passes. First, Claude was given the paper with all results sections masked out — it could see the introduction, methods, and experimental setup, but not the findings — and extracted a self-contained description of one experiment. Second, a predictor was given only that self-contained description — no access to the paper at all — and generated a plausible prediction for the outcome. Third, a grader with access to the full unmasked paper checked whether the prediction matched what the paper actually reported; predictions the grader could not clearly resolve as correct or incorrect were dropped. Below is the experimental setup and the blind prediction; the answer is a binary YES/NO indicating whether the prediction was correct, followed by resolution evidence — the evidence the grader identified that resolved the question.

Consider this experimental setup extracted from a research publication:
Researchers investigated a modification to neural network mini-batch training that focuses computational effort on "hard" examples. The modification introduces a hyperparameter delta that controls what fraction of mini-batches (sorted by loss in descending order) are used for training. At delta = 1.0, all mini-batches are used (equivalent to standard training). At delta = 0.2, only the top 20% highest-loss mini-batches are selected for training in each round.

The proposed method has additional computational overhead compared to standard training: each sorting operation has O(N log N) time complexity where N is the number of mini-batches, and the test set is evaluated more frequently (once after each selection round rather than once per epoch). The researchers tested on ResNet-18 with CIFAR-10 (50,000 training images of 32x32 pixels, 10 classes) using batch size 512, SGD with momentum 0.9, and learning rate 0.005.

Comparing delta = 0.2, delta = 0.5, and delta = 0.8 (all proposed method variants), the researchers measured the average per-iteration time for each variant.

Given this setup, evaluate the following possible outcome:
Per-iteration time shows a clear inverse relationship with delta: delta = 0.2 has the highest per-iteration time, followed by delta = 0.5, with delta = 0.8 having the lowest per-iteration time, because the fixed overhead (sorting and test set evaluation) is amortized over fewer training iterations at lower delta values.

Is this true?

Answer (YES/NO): NO